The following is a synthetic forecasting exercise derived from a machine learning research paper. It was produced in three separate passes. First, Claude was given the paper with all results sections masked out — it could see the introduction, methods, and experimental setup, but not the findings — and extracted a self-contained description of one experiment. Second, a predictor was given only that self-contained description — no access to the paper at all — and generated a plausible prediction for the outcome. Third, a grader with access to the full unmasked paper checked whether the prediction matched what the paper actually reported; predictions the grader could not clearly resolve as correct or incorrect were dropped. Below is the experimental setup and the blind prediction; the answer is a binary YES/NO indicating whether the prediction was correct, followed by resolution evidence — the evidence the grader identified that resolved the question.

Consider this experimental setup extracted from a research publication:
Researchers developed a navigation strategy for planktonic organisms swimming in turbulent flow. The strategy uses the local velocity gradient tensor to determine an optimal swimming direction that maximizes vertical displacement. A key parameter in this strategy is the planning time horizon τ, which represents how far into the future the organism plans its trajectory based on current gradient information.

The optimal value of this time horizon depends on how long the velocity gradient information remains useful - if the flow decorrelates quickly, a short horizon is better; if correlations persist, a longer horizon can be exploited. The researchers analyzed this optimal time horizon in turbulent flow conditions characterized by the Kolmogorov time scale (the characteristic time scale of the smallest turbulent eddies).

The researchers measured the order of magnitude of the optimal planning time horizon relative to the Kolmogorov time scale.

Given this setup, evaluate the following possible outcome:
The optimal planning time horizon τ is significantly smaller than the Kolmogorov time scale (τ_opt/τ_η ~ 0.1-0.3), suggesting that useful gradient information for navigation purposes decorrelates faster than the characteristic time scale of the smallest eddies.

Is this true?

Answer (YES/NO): NO